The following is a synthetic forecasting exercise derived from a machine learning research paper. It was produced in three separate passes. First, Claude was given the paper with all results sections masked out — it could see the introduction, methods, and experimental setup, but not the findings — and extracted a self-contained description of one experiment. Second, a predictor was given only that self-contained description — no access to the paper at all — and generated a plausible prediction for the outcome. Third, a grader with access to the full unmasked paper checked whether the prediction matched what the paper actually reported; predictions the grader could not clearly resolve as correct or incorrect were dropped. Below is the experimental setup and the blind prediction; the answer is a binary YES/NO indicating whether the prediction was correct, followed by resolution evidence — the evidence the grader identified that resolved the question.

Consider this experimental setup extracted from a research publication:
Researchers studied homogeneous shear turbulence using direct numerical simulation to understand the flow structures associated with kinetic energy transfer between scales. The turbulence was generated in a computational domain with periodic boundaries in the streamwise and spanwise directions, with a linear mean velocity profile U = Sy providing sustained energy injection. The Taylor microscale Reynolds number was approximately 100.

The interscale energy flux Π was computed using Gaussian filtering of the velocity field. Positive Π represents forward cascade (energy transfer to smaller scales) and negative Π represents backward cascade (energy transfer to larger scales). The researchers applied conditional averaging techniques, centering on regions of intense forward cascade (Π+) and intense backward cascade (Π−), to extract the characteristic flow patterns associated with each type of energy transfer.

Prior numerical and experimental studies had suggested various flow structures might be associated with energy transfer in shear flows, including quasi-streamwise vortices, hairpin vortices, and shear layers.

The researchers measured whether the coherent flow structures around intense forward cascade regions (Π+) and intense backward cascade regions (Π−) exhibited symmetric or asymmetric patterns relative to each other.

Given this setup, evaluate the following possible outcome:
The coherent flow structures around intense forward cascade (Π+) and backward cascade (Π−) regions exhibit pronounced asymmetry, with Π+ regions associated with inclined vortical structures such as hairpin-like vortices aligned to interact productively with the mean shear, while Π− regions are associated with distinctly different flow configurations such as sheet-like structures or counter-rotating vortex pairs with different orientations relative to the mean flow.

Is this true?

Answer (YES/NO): NO